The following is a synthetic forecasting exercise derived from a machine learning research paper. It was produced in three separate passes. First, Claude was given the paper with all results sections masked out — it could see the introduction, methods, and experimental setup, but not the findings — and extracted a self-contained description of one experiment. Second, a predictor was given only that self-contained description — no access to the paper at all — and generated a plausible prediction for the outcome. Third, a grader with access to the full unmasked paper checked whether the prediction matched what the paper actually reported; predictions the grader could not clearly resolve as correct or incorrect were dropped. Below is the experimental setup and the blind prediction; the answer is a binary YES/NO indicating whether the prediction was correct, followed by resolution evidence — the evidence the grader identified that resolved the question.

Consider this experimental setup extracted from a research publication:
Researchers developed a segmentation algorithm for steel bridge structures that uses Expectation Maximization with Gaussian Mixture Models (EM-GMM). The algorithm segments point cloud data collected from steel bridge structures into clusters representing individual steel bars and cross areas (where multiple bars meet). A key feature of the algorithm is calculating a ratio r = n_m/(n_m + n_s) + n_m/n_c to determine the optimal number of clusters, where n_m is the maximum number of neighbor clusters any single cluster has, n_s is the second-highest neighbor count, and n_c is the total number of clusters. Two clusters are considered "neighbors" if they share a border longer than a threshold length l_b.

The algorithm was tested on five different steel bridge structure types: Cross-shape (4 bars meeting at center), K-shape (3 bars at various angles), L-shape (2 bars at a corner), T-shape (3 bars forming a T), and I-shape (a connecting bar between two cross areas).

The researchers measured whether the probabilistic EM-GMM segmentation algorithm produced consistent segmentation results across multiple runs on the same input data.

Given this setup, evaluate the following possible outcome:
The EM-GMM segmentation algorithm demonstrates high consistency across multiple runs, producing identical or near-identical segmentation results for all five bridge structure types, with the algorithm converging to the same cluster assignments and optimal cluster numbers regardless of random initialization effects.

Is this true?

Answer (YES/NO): NO